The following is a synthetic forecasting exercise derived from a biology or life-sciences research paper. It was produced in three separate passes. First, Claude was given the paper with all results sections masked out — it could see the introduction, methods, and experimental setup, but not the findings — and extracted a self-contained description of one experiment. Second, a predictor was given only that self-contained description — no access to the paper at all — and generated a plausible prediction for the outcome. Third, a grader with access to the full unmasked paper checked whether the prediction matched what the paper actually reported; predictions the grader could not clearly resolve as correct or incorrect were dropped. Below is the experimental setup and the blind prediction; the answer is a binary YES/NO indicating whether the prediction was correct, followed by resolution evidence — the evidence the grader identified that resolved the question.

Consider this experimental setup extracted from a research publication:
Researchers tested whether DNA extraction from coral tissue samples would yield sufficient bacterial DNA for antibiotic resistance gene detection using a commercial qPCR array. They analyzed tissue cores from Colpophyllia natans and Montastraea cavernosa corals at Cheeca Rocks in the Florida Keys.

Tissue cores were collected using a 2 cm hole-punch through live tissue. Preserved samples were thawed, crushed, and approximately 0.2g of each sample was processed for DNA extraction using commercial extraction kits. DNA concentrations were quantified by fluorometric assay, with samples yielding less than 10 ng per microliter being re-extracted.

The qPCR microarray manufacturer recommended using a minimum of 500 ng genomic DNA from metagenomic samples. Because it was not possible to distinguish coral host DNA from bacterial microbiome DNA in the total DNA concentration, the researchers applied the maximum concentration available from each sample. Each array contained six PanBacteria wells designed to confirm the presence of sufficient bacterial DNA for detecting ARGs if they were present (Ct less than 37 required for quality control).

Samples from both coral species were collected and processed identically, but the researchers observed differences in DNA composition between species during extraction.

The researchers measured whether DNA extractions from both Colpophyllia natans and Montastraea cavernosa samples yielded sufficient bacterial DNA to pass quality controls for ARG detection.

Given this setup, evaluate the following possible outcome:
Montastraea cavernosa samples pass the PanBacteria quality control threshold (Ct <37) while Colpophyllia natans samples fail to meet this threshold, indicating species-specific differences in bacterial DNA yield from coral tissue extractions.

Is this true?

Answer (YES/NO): NO